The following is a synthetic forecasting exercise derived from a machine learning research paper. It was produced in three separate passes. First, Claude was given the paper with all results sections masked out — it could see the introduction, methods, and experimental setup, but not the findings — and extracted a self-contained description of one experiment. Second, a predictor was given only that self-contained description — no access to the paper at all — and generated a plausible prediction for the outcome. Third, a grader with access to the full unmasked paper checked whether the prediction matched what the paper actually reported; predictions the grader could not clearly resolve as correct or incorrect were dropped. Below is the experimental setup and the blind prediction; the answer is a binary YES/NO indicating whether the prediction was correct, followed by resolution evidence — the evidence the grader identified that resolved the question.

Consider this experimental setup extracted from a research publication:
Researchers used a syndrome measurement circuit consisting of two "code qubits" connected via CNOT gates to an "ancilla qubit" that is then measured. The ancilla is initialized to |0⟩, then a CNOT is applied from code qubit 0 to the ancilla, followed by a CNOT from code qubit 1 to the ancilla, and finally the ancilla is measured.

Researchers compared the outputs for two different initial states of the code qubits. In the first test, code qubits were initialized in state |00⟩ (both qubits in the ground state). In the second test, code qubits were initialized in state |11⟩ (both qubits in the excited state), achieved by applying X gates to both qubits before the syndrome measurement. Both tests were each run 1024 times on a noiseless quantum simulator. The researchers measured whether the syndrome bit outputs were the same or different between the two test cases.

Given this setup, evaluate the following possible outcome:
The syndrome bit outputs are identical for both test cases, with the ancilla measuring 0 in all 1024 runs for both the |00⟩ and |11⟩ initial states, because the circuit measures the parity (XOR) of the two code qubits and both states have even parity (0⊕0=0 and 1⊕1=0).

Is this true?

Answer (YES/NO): YES